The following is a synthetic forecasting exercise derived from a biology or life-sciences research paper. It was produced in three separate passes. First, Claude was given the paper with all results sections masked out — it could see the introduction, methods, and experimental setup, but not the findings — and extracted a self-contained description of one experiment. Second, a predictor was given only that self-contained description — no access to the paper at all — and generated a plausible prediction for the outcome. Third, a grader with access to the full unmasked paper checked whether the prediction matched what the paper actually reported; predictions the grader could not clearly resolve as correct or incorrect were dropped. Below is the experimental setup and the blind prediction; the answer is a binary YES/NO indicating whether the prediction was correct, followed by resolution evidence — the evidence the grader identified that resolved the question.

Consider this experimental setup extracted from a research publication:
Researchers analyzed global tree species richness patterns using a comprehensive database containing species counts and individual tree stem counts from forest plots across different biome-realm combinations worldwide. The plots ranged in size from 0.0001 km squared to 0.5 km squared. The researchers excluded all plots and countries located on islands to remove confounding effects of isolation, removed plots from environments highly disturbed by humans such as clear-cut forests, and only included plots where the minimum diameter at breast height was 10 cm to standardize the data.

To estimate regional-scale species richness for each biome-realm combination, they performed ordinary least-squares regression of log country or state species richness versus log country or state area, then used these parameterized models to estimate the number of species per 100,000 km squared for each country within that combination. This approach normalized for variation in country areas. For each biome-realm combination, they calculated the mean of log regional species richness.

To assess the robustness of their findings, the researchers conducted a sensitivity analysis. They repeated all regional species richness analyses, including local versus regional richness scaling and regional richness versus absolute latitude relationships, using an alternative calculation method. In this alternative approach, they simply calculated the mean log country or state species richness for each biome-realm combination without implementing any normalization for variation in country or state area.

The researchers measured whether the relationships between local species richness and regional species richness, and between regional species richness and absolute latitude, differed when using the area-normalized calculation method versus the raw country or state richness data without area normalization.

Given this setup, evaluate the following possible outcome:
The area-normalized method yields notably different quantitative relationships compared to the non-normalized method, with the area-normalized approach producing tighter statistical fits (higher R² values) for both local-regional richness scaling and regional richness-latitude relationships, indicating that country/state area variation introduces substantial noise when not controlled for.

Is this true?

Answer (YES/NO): NO